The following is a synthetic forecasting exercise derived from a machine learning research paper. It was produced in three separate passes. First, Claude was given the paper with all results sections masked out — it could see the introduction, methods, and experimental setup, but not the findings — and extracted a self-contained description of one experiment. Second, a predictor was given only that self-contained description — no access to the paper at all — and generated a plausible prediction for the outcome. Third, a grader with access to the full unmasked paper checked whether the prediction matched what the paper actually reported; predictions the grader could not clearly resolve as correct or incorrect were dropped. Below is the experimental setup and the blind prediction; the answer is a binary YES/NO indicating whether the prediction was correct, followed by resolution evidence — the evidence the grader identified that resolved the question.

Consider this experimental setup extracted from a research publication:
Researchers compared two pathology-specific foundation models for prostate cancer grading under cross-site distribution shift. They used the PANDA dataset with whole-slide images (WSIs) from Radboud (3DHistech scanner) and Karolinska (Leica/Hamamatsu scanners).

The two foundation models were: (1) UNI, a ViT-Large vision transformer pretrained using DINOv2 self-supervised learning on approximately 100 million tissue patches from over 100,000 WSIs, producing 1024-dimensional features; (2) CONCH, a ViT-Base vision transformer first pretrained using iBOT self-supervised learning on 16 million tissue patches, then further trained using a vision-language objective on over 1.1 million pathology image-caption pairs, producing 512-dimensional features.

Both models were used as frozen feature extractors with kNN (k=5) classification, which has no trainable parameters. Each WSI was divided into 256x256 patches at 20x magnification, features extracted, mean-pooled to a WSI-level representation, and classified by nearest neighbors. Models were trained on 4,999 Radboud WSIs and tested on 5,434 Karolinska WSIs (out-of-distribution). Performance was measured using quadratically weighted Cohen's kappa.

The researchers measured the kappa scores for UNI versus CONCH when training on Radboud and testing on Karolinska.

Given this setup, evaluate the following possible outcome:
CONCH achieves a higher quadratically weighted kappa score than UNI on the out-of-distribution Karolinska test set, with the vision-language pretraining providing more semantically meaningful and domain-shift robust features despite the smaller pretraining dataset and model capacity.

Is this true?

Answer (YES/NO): NO